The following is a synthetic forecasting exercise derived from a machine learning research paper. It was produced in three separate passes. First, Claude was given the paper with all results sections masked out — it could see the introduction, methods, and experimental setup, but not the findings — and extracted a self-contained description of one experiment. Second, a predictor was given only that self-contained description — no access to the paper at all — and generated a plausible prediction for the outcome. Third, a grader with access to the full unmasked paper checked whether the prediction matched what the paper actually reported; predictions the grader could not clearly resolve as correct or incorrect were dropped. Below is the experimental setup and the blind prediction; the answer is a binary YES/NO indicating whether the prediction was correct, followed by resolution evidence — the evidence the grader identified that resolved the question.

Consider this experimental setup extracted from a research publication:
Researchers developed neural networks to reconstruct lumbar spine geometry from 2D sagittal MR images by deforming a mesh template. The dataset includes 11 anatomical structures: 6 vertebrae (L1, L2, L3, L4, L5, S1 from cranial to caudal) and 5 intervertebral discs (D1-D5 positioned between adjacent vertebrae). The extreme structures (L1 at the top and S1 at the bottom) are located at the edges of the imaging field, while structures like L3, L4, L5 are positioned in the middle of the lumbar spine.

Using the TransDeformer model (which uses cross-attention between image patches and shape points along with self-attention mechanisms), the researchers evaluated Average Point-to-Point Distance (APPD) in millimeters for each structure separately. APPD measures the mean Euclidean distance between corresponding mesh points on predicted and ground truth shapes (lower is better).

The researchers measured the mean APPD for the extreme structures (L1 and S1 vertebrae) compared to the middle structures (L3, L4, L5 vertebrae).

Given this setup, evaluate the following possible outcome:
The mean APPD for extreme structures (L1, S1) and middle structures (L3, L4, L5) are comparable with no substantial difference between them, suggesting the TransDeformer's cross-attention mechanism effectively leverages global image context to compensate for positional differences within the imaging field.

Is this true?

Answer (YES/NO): YES